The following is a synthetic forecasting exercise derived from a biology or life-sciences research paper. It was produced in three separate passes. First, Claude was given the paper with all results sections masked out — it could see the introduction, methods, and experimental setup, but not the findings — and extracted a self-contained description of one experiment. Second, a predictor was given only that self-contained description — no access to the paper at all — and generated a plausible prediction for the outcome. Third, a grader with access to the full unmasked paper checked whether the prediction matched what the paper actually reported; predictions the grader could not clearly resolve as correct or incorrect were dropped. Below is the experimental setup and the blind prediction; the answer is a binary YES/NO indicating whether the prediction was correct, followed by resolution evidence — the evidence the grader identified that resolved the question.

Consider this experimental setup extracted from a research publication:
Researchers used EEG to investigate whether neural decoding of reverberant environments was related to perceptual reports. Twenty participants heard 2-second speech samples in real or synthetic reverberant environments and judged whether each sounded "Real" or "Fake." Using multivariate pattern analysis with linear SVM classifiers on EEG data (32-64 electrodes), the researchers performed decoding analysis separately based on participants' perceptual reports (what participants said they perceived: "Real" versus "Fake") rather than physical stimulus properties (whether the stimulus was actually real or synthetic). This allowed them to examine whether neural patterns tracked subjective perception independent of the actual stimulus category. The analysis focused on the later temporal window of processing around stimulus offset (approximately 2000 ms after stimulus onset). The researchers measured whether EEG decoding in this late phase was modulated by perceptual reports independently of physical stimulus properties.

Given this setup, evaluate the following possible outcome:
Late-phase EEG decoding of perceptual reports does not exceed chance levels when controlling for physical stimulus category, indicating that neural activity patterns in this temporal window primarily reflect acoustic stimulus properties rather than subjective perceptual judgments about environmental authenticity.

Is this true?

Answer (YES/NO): NO